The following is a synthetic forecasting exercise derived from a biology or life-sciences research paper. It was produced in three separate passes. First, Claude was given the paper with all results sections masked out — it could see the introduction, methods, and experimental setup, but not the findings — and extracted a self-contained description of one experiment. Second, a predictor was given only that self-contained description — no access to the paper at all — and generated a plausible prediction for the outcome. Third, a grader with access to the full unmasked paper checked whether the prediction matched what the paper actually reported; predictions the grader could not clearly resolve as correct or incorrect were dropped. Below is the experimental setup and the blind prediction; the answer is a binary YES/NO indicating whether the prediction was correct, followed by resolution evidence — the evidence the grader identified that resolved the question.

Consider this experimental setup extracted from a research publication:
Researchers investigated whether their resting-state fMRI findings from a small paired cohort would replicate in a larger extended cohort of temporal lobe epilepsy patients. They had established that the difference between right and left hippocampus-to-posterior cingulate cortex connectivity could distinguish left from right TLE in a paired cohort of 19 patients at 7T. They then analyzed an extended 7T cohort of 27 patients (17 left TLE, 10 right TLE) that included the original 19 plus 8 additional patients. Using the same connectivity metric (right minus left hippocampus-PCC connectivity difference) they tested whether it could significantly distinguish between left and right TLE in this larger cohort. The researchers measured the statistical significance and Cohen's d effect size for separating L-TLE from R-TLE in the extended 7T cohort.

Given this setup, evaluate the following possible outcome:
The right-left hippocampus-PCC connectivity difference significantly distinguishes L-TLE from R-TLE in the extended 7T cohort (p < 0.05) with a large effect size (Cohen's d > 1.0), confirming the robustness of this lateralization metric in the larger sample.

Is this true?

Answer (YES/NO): YES